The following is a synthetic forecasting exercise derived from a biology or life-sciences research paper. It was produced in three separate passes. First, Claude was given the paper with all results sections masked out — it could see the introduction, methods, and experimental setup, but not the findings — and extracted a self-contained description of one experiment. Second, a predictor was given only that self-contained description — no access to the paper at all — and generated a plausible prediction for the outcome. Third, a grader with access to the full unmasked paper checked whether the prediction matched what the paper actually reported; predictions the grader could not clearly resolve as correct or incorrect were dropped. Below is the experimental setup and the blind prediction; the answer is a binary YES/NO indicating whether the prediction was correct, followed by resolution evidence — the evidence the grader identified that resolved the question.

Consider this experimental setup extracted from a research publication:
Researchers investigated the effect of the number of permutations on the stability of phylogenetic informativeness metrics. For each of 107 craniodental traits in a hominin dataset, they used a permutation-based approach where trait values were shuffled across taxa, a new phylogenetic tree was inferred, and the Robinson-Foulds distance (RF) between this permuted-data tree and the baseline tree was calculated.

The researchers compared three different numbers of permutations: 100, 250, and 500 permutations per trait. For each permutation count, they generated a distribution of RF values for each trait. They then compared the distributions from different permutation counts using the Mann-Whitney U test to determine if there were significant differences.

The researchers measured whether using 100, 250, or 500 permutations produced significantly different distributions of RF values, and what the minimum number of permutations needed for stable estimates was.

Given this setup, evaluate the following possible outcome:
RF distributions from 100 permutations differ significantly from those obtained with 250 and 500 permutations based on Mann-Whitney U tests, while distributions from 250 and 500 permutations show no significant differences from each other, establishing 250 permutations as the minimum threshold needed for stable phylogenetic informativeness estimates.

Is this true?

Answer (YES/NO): NO